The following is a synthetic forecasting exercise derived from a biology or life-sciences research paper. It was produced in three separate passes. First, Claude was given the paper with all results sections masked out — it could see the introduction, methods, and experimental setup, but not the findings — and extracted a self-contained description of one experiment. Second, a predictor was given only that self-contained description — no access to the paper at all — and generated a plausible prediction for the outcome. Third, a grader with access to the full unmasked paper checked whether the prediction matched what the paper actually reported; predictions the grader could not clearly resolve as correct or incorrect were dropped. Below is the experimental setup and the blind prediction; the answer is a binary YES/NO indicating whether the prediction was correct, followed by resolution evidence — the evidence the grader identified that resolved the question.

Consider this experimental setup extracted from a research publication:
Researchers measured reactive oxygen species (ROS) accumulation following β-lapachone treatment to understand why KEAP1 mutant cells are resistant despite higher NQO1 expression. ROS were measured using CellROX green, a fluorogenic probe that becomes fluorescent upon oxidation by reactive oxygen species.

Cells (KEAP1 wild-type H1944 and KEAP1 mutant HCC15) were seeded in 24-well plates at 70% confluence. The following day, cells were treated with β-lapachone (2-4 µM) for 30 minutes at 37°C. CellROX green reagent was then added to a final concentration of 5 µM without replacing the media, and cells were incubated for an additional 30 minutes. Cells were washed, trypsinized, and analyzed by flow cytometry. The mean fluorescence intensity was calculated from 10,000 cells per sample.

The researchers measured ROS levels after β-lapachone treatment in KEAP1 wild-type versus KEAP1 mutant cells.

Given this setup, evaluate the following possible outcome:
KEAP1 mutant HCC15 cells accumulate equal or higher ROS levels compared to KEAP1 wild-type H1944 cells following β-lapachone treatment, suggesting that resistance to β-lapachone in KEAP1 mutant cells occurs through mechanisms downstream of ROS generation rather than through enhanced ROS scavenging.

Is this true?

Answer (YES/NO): NO